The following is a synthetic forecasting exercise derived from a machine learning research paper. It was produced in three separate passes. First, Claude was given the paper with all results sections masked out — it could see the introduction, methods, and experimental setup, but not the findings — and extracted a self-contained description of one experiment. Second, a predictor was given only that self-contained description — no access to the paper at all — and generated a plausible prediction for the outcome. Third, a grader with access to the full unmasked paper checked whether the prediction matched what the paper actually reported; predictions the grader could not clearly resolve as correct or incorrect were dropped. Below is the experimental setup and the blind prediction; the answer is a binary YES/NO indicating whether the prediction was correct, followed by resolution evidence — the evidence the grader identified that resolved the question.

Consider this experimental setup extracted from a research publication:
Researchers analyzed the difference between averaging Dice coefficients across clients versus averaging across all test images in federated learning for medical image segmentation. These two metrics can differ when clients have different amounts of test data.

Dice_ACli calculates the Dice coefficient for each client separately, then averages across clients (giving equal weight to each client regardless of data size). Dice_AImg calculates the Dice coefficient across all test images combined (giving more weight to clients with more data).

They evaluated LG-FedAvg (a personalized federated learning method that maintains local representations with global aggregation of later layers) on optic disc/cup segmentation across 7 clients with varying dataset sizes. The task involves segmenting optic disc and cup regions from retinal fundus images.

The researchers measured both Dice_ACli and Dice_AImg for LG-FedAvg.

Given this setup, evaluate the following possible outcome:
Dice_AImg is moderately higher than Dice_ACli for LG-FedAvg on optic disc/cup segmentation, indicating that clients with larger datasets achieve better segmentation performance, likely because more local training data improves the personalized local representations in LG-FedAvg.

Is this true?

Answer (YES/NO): NO